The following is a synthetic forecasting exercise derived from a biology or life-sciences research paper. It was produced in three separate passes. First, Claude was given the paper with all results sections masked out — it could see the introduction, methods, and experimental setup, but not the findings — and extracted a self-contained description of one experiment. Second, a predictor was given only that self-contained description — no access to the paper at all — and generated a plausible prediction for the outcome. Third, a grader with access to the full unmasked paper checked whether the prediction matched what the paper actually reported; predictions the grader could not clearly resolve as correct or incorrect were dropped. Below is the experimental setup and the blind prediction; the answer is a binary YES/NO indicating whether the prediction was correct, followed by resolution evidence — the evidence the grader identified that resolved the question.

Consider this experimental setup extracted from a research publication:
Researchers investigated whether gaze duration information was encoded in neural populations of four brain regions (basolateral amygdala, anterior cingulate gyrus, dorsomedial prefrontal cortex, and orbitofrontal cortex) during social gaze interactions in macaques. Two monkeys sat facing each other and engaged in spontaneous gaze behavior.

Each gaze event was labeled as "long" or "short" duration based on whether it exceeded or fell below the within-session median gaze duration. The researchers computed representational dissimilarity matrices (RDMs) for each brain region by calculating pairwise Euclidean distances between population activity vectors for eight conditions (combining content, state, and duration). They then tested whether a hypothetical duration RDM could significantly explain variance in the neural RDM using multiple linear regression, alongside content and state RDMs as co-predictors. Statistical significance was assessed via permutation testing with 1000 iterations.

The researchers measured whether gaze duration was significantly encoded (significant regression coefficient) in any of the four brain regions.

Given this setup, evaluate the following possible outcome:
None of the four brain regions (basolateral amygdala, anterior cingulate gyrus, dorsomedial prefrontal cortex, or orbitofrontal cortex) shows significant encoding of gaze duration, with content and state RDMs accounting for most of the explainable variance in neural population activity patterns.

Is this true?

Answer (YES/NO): YES